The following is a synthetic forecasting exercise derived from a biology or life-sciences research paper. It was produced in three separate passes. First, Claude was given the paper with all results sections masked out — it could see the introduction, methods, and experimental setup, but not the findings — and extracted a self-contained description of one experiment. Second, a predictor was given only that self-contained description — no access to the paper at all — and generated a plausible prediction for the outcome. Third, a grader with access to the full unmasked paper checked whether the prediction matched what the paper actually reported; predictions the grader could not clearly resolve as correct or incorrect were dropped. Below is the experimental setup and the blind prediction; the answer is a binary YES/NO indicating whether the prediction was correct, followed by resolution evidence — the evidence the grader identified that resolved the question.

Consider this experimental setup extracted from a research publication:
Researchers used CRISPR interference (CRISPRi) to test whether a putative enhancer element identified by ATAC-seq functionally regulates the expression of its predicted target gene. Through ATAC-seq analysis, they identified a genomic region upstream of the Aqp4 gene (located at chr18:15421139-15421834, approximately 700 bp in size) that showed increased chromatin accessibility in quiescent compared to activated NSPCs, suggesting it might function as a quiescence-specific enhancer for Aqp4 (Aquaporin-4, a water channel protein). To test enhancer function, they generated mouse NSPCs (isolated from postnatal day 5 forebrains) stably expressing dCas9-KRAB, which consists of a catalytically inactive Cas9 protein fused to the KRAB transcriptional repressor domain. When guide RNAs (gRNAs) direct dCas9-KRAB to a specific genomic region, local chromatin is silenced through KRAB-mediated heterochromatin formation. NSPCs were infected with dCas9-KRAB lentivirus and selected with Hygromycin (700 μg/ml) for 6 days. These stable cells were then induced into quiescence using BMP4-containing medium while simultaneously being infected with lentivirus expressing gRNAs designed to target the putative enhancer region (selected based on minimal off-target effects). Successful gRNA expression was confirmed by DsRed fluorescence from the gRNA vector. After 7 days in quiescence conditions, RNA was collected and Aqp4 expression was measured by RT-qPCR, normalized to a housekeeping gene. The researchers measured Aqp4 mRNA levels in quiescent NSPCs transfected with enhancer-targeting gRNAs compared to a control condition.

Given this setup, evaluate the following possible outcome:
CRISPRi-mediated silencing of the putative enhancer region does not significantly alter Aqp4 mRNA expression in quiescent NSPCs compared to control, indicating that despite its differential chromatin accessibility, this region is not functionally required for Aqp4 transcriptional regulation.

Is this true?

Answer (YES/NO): NO